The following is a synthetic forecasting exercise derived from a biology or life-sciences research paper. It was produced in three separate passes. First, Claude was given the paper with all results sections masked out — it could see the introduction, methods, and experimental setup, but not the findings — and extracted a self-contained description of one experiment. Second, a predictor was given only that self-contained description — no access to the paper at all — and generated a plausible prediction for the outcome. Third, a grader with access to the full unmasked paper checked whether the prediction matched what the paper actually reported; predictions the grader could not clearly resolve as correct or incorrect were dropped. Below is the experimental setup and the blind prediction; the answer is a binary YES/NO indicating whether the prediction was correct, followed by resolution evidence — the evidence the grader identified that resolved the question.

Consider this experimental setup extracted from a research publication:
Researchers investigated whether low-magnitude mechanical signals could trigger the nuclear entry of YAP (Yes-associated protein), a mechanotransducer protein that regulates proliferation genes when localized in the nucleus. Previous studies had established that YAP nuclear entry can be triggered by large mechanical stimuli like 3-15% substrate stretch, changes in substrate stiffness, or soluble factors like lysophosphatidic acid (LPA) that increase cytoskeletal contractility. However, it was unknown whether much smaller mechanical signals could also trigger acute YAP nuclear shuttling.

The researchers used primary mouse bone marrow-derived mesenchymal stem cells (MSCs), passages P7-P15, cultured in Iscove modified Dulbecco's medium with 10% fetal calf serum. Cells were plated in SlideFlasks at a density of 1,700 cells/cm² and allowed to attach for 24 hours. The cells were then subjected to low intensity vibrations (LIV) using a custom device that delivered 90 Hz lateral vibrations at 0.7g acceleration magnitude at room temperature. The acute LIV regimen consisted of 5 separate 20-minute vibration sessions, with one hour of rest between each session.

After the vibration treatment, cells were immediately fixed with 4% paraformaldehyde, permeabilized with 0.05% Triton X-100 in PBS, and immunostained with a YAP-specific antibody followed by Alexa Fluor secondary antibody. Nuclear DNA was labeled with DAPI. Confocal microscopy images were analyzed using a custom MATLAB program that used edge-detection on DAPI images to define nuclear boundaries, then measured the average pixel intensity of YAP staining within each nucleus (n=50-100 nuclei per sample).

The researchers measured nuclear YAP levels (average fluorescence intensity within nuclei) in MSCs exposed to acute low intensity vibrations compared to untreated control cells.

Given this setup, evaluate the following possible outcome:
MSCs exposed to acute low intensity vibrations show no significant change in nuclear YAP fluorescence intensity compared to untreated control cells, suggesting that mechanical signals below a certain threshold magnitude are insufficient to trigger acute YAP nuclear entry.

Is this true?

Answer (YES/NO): NO